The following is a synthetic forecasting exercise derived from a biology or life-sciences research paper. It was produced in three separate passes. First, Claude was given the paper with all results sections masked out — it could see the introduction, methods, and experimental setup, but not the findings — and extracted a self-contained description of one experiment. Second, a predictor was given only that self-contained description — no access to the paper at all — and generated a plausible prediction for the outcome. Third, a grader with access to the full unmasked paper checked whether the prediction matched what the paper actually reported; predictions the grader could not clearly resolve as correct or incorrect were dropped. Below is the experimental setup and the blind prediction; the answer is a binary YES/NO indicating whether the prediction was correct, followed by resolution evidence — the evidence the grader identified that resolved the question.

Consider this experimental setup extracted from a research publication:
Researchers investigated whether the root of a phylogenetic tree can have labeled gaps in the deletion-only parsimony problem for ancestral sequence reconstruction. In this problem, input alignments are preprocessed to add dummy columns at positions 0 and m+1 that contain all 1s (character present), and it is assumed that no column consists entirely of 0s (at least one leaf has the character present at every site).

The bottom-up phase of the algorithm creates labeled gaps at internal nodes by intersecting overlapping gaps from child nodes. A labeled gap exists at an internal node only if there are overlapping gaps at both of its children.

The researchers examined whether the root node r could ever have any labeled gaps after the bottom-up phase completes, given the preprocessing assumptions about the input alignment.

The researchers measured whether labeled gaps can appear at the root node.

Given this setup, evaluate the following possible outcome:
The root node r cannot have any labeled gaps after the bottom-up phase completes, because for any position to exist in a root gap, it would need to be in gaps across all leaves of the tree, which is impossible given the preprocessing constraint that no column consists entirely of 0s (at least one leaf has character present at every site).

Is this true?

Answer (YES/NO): YES